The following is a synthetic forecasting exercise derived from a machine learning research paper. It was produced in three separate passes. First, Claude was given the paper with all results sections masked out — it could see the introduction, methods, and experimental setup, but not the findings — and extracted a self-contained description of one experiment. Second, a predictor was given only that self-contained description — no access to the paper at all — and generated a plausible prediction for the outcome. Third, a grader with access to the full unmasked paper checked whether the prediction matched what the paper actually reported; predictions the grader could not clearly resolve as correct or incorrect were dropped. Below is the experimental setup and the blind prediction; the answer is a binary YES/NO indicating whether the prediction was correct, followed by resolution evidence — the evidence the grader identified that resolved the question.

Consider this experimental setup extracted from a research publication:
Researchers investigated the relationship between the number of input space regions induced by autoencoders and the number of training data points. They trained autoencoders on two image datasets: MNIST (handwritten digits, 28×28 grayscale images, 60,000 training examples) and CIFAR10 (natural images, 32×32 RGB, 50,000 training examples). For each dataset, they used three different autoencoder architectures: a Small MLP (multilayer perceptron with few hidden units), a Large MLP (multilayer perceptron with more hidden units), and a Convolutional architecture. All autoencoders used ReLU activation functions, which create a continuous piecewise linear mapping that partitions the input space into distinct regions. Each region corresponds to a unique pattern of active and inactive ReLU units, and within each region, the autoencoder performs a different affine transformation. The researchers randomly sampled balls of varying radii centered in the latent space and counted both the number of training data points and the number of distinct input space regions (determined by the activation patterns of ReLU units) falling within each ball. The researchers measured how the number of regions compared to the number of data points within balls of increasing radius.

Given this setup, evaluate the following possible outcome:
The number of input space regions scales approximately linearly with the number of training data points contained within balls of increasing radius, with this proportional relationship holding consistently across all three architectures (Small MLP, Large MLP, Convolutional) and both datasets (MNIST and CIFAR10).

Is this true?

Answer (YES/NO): NO